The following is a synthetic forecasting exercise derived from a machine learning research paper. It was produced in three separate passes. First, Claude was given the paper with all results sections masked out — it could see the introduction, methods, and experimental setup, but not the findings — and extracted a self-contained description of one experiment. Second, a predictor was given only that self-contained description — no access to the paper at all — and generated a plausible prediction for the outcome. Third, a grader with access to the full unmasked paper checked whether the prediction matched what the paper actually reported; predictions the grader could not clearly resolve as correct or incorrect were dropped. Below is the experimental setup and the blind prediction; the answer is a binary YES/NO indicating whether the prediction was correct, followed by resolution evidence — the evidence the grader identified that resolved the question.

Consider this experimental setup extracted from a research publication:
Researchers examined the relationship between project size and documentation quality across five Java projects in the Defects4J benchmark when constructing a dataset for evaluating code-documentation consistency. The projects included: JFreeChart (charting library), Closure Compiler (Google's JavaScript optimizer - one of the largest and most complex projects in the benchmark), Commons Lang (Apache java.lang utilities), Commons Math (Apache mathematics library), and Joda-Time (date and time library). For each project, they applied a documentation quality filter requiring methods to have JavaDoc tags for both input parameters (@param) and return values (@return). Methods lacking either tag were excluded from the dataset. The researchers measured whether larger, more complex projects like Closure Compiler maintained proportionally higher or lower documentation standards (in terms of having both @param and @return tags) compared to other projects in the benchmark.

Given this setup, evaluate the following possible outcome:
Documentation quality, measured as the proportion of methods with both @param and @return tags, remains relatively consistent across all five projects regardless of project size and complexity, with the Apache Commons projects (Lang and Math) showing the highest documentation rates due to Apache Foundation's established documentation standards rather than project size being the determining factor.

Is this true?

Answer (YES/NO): NO